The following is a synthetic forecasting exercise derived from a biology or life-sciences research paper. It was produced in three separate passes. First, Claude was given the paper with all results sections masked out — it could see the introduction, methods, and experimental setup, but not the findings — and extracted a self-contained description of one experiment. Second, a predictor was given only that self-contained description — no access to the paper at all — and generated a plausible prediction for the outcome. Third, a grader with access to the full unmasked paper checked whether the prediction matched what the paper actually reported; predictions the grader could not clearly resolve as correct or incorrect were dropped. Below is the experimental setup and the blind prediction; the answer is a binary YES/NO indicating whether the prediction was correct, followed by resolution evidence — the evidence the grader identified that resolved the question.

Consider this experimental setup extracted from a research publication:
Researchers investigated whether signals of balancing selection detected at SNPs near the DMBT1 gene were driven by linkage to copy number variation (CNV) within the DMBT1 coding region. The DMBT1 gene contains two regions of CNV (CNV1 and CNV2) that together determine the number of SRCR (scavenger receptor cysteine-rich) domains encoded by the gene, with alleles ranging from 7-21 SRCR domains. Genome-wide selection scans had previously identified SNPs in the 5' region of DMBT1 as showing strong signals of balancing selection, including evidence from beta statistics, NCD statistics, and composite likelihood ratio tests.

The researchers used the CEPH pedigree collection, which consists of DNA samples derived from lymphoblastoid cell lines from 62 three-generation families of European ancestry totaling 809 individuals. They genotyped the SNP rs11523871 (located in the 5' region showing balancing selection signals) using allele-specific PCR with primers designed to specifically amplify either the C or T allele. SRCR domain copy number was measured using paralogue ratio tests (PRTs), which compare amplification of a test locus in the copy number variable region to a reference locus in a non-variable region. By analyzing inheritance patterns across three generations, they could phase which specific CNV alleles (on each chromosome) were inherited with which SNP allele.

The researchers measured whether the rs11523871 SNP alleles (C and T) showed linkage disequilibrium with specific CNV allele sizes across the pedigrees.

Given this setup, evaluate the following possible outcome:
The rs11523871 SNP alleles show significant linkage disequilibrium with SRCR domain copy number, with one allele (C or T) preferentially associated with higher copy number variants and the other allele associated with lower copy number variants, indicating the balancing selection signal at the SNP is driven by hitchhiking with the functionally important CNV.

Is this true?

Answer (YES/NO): YES